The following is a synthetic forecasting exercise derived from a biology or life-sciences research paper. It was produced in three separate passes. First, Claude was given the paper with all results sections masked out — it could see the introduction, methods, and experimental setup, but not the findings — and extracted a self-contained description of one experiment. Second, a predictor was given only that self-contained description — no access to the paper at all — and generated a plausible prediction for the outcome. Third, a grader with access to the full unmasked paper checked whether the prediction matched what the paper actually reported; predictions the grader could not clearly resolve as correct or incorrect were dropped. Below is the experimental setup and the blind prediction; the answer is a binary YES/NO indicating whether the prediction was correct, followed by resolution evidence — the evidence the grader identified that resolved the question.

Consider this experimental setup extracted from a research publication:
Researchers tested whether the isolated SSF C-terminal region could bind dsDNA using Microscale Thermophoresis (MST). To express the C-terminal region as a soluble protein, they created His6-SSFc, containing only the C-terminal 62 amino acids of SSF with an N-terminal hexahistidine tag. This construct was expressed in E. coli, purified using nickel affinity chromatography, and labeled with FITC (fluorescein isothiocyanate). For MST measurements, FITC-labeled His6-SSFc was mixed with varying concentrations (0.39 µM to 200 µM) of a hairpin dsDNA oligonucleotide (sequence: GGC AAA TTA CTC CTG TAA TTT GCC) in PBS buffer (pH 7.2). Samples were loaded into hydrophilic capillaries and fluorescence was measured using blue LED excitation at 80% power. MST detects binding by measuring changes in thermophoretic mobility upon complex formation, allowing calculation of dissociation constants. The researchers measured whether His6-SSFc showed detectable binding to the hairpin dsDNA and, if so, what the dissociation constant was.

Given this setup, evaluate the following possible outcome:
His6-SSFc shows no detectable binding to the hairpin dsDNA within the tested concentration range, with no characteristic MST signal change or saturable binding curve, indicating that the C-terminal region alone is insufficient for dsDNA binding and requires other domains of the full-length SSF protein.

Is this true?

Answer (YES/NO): NO